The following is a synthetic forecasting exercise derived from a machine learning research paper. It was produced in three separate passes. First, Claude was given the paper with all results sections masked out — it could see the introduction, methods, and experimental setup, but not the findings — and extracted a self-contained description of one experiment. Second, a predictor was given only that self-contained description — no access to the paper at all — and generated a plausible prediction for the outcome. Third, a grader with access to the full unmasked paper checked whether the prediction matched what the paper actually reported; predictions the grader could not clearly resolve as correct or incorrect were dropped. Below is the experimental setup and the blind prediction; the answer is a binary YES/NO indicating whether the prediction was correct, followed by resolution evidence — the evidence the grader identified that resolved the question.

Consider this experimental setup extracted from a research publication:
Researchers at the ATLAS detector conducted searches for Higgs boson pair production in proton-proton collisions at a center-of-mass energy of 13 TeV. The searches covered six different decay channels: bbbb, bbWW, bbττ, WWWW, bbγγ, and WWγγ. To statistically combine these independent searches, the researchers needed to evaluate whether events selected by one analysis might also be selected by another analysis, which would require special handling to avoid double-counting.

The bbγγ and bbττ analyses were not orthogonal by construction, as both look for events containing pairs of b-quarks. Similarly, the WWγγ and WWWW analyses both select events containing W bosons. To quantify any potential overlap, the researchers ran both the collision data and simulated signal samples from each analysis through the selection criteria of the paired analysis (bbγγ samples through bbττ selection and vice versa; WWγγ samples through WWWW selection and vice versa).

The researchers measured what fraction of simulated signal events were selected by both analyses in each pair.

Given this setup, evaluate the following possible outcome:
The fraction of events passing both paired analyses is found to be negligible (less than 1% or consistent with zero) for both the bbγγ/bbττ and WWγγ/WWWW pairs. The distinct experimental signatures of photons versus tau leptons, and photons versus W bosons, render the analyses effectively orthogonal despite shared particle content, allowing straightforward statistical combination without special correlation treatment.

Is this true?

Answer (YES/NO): YES